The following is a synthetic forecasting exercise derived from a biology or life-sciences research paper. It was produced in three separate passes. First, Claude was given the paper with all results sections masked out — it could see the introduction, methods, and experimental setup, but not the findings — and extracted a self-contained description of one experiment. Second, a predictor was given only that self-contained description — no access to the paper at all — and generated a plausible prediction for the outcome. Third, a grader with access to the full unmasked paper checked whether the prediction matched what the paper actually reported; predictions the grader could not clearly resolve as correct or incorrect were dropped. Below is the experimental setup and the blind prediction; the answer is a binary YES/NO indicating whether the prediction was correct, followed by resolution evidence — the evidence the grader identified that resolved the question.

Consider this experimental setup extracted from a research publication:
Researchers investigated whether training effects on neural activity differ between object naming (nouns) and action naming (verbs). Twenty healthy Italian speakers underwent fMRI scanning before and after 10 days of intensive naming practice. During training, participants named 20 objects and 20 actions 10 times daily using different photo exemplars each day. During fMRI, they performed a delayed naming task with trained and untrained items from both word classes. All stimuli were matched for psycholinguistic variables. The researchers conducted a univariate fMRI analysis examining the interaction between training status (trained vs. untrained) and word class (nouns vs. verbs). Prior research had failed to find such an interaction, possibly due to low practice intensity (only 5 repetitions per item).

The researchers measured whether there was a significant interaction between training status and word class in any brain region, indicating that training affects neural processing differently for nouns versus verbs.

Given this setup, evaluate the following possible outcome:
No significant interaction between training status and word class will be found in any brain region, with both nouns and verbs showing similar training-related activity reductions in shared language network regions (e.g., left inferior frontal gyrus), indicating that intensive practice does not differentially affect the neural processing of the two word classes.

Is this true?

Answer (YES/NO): YES